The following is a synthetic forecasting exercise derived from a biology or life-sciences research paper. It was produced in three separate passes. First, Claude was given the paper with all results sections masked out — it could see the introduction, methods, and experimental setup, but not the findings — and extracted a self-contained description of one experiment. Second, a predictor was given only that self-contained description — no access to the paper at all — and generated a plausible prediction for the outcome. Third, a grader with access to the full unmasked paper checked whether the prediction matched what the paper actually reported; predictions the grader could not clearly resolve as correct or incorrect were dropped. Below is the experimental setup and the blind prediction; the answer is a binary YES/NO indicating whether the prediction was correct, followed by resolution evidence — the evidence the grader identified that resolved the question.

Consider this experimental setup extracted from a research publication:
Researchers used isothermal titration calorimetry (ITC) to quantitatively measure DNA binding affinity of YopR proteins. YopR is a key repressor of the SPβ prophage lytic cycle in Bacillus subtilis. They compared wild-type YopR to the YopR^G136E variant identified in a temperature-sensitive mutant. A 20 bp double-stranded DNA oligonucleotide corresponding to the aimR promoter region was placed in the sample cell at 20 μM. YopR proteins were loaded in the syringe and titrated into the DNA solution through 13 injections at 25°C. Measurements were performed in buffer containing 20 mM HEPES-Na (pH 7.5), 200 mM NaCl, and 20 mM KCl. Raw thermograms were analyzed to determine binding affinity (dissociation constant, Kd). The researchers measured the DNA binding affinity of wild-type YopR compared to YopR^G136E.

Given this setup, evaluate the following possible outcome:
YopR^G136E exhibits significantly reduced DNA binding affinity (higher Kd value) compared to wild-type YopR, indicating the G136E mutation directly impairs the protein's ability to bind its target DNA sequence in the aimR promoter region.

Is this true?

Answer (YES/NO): YES